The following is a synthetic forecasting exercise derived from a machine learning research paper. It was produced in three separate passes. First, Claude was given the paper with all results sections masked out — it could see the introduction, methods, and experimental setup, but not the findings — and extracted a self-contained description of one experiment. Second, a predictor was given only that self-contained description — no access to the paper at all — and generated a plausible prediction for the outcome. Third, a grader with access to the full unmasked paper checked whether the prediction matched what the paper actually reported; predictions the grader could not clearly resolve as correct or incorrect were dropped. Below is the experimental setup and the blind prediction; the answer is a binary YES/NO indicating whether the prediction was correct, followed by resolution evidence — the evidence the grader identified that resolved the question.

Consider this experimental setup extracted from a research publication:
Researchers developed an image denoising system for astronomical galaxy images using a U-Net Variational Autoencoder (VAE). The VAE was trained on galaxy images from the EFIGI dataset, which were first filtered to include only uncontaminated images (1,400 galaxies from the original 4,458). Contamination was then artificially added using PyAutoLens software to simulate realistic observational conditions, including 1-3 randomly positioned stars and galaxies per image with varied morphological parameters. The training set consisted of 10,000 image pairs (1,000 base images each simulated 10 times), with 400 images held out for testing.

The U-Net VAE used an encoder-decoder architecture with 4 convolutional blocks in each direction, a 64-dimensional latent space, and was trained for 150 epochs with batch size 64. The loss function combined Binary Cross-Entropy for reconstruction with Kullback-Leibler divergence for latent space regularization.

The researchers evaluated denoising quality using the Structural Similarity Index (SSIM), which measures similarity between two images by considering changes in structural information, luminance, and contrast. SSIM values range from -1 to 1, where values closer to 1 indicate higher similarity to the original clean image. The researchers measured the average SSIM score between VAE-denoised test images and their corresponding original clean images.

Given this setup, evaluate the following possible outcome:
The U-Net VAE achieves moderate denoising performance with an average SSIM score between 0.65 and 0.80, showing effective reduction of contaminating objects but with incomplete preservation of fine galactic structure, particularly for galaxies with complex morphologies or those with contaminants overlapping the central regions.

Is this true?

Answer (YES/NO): YES